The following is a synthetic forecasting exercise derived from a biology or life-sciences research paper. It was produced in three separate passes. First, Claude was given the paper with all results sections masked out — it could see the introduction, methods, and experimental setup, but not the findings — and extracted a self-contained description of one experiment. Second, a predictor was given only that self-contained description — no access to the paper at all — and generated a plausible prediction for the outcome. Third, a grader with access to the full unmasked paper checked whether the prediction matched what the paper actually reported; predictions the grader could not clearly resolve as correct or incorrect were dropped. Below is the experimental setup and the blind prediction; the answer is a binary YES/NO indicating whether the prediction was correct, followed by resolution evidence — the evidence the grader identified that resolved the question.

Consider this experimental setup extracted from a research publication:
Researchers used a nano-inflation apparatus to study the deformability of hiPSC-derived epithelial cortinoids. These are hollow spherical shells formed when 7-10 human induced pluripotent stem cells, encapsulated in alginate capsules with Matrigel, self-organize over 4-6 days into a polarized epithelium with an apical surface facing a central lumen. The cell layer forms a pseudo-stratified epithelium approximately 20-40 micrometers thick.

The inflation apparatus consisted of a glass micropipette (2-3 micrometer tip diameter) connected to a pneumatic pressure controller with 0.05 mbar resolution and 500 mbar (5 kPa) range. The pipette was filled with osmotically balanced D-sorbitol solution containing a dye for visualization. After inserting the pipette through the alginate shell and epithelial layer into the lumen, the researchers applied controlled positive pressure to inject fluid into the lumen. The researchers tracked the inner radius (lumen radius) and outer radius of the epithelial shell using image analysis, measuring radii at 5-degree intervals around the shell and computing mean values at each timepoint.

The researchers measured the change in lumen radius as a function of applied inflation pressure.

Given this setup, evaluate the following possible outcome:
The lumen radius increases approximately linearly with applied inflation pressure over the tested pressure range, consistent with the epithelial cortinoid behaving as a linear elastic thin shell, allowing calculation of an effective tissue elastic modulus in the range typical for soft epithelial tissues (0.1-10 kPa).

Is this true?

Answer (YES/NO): NO